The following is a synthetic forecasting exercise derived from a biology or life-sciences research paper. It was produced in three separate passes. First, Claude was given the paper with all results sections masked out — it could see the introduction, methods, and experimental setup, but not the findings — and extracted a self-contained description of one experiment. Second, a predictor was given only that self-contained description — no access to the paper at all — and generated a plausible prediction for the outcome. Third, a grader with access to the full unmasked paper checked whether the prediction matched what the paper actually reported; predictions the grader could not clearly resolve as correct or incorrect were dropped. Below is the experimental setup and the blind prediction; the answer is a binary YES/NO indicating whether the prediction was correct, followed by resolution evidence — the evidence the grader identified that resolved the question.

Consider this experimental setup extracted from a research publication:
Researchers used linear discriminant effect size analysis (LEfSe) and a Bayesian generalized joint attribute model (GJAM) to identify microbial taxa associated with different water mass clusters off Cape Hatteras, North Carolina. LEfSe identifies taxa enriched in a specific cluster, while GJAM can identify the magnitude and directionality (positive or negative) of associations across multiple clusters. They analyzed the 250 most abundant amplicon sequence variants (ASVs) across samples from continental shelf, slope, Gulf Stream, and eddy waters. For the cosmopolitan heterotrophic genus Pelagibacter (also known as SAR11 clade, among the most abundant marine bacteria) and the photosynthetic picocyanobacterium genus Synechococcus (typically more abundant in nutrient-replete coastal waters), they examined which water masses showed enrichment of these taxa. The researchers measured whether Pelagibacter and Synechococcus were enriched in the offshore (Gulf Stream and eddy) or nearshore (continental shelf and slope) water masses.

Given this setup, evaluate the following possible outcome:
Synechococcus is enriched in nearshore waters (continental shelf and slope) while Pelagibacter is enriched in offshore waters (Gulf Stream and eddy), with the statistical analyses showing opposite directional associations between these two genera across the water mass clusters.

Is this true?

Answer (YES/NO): NO